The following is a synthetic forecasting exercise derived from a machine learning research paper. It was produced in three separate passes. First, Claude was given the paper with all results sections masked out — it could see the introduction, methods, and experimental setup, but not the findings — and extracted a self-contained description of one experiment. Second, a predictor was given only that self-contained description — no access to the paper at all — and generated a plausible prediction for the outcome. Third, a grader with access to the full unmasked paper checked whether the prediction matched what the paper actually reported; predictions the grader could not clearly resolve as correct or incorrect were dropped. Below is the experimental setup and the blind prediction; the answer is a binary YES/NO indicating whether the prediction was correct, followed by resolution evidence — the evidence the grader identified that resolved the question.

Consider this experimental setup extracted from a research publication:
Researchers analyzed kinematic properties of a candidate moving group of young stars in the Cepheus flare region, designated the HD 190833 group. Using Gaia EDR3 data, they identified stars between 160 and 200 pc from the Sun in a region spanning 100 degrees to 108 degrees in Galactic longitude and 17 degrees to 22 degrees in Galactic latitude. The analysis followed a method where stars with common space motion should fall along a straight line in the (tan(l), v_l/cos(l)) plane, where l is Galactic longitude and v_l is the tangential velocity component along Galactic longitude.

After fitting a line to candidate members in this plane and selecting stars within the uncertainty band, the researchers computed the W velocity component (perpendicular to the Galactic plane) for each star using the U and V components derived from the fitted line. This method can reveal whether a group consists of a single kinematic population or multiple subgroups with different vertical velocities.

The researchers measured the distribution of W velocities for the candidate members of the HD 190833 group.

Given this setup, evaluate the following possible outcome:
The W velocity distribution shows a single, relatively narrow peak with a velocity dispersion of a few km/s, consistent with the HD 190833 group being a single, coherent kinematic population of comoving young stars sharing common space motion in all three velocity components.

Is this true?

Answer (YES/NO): NO